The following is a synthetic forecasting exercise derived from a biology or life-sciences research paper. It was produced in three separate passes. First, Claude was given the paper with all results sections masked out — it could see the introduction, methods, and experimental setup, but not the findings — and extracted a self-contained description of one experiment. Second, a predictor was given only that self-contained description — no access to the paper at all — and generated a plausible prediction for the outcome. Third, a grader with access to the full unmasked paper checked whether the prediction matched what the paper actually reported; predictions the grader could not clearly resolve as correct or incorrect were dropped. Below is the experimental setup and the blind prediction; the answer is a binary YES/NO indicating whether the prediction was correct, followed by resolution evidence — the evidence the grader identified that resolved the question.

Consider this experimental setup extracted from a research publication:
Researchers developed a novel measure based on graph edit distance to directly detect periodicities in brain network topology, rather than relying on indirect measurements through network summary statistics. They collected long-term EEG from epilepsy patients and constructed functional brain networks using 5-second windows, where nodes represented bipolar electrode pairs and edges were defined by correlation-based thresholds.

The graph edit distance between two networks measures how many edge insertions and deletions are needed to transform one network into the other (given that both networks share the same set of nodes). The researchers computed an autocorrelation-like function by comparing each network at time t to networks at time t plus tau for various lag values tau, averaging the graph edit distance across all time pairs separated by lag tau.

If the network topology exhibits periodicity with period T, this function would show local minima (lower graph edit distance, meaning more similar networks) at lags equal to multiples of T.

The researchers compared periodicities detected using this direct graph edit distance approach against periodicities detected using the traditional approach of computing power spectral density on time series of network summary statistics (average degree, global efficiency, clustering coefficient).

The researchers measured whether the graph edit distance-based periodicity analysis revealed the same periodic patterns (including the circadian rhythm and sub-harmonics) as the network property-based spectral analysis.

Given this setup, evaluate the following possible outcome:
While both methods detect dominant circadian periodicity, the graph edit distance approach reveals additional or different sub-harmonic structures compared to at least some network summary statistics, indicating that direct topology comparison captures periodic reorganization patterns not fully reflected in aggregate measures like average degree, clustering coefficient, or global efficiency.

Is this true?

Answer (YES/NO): NO